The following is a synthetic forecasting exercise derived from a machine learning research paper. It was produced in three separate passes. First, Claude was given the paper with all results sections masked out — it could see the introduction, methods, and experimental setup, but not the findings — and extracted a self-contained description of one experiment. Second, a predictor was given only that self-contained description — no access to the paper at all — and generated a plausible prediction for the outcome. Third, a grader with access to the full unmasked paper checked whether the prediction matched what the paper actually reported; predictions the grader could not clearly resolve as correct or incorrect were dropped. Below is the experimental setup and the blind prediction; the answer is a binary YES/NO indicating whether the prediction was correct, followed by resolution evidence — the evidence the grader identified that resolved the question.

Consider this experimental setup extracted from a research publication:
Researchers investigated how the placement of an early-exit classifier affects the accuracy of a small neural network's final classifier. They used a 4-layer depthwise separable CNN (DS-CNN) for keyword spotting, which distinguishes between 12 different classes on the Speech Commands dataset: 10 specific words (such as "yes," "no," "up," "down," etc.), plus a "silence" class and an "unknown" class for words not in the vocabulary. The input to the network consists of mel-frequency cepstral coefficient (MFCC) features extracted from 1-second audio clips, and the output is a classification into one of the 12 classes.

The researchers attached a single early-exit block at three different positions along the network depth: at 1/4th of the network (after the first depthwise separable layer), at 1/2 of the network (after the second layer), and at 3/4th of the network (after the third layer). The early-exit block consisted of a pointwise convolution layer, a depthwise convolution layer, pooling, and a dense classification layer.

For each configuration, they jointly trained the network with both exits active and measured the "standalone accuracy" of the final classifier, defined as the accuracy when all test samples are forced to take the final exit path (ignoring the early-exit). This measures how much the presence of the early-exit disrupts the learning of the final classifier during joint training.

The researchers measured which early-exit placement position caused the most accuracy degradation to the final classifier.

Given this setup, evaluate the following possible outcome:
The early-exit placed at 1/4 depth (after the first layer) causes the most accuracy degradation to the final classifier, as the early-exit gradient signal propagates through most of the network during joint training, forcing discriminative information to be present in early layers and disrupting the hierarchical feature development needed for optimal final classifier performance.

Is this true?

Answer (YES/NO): YES